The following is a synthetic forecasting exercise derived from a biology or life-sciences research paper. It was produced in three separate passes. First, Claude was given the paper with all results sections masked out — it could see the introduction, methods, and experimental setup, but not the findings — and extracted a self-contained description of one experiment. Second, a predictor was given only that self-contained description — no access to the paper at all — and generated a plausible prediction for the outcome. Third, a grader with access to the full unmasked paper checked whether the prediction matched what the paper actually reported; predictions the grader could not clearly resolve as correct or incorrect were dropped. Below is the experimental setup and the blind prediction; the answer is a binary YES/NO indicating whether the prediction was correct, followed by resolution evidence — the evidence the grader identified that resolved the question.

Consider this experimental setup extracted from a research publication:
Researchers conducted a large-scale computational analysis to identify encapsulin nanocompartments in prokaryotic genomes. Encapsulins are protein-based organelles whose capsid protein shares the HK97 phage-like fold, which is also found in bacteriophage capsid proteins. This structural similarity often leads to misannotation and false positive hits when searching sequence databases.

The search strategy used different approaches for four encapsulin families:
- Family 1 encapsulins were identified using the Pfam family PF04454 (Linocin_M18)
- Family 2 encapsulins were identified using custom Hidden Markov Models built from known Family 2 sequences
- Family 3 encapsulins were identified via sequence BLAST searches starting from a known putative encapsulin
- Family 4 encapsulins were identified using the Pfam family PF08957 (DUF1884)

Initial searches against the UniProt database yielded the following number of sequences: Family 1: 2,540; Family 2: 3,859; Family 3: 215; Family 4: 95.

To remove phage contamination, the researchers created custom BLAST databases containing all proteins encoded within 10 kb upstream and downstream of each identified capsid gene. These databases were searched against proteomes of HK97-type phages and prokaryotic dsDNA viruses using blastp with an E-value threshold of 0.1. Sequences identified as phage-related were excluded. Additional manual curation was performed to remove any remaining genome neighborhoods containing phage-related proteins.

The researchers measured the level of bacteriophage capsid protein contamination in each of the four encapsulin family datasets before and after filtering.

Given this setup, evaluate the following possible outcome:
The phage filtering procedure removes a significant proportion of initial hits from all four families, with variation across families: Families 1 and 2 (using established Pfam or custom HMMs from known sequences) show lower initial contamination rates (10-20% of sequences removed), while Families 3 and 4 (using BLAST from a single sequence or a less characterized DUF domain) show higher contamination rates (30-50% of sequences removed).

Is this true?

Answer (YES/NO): NO